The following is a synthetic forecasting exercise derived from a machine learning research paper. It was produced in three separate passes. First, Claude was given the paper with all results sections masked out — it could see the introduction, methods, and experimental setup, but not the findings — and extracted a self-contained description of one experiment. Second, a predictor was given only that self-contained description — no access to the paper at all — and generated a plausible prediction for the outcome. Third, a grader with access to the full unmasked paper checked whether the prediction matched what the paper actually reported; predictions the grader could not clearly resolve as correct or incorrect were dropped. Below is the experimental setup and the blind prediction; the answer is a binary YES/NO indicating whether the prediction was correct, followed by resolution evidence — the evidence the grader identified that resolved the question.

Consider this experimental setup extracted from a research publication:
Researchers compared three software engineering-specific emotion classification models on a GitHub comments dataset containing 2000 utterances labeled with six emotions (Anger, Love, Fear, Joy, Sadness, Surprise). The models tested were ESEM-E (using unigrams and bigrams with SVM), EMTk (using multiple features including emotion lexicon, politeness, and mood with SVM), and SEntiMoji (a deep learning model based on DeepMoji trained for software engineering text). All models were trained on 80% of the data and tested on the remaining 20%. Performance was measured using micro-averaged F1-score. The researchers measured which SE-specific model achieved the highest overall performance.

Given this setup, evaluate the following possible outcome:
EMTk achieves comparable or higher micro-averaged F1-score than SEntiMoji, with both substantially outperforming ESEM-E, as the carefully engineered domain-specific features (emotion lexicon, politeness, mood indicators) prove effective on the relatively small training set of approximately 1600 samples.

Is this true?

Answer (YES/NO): NO